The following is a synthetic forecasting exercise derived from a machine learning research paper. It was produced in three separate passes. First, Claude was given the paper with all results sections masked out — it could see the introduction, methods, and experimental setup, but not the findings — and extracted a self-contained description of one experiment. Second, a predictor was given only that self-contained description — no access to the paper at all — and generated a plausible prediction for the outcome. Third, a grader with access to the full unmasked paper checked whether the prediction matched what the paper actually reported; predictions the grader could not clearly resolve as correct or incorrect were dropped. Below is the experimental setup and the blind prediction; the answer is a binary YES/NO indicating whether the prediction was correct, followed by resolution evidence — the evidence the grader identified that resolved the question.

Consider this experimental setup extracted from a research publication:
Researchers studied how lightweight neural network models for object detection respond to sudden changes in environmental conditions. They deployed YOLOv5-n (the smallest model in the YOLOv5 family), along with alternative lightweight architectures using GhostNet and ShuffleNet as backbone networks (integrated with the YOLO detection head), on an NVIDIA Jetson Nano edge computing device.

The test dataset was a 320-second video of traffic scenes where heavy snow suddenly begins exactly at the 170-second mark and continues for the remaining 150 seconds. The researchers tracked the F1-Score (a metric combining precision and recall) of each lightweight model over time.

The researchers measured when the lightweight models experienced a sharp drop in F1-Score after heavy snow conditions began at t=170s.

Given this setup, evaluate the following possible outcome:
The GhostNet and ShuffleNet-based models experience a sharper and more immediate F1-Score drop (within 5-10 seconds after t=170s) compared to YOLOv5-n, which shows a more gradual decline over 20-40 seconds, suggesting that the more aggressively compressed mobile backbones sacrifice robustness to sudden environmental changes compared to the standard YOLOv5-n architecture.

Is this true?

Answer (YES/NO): NO